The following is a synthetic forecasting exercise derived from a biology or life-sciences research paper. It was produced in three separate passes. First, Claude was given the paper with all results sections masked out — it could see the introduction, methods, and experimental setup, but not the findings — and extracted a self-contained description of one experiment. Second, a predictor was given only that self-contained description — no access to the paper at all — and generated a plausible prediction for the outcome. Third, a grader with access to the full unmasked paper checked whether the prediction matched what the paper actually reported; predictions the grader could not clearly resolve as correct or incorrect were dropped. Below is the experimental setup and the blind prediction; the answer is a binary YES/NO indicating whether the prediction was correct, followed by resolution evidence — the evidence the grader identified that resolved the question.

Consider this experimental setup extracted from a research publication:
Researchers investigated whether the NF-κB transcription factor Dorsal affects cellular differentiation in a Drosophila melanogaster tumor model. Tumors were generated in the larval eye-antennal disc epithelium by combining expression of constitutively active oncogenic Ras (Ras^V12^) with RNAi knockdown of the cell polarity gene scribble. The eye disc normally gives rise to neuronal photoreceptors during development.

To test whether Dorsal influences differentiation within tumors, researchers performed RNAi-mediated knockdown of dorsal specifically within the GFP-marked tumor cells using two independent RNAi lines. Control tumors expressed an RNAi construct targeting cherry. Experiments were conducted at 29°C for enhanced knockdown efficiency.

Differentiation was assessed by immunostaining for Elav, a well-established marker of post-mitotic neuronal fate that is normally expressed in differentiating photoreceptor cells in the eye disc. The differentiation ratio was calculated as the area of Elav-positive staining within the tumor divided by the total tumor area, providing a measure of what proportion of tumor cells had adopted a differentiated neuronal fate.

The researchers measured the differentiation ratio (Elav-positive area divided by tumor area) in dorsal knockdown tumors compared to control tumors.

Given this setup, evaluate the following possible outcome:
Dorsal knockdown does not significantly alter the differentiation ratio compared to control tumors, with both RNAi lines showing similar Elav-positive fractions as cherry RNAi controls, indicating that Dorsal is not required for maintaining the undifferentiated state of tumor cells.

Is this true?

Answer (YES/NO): NO